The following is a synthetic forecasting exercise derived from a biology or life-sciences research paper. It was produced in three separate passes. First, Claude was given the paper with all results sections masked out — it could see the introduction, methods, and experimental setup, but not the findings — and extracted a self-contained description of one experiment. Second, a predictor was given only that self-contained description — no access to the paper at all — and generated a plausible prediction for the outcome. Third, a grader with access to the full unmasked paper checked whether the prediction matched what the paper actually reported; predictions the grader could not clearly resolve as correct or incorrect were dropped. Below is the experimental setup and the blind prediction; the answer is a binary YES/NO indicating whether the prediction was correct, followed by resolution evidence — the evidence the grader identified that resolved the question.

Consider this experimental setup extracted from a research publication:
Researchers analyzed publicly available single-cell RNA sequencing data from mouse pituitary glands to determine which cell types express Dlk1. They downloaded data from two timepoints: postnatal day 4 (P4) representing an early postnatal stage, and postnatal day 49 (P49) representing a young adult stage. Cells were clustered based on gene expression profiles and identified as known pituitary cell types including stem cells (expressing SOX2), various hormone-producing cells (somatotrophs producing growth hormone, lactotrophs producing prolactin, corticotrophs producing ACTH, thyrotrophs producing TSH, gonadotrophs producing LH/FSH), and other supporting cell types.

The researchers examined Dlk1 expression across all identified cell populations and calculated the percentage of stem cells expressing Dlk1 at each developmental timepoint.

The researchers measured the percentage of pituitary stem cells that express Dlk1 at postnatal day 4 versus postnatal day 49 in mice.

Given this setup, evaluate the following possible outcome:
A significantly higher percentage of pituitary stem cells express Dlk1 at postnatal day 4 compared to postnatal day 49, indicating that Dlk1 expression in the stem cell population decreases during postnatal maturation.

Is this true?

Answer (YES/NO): YES